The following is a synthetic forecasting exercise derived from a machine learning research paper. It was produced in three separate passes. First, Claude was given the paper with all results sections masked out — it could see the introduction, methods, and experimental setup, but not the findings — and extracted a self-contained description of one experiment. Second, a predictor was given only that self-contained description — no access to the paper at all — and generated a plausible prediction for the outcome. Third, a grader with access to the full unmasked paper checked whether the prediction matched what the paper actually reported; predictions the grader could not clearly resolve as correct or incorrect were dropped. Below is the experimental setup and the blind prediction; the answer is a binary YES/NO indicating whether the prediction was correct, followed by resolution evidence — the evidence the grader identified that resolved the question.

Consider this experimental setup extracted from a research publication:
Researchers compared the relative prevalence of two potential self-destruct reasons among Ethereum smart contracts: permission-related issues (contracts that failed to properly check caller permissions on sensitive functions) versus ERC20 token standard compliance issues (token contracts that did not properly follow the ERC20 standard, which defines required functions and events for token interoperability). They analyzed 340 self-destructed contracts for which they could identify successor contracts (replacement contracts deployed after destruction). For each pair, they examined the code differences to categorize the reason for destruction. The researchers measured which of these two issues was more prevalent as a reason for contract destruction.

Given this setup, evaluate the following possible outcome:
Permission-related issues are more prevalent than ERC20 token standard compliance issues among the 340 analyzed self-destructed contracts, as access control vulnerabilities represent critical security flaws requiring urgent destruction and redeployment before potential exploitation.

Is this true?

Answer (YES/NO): YES